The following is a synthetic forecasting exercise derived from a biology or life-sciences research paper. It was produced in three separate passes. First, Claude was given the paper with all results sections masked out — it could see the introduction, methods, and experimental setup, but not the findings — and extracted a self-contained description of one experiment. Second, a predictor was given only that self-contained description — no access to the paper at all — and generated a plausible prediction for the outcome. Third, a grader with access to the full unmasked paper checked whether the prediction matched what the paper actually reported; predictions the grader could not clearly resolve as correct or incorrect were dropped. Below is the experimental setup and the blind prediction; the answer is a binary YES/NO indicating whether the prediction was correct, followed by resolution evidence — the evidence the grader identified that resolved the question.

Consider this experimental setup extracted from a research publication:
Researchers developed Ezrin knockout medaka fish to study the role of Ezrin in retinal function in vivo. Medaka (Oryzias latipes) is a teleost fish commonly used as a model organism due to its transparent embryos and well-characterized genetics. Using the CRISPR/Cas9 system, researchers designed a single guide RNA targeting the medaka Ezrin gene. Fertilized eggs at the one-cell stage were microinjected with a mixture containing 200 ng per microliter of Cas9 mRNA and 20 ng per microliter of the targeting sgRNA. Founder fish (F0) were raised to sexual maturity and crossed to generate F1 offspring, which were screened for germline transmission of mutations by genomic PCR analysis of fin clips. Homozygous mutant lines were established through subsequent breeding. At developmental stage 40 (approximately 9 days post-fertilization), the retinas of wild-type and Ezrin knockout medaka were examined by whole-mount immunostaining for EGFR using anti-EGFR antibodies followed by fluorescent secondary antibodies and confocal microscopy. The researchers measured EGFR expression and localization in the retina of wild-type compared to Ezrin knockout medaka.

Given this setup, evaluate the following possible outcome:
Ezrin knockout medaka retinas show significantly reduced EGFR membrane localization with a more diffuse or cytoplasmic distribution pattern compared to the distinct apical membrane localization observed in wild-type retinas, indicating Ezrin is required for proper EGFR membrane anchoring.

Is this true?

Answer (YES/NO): NO